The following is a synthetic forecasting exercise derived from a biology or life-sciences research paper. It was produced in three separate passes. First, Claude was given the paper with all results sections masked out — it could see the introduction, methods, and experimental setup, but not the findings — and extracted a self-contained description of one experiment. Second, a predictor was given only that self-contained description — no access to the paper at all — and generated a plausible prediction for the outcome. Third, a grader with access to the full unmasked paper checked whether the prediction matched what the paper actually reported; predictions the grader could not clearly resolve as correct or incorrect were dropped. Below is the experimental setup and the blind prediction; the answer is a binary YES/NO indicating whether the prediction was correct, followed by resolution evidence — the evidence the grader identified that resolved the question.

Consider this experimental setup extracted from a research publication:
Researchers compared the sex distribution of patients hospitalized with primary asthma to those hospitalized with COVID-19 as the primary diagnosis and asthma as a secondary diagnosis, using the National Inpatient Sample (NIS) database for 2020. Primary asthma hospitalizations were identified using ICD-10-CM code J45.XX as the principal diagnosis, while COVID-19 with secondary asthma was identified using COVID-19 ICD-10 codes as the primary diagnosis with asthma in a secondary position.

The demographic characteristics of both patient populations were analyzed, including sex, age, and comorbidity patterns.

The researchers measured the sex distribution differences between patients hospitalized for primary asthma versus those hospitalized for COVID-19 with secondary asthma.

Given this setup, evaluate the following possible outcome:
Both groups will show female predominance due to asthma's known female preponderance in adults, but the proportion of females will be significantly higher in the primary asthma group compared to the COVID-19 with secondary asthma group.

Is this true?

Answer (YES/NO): NO